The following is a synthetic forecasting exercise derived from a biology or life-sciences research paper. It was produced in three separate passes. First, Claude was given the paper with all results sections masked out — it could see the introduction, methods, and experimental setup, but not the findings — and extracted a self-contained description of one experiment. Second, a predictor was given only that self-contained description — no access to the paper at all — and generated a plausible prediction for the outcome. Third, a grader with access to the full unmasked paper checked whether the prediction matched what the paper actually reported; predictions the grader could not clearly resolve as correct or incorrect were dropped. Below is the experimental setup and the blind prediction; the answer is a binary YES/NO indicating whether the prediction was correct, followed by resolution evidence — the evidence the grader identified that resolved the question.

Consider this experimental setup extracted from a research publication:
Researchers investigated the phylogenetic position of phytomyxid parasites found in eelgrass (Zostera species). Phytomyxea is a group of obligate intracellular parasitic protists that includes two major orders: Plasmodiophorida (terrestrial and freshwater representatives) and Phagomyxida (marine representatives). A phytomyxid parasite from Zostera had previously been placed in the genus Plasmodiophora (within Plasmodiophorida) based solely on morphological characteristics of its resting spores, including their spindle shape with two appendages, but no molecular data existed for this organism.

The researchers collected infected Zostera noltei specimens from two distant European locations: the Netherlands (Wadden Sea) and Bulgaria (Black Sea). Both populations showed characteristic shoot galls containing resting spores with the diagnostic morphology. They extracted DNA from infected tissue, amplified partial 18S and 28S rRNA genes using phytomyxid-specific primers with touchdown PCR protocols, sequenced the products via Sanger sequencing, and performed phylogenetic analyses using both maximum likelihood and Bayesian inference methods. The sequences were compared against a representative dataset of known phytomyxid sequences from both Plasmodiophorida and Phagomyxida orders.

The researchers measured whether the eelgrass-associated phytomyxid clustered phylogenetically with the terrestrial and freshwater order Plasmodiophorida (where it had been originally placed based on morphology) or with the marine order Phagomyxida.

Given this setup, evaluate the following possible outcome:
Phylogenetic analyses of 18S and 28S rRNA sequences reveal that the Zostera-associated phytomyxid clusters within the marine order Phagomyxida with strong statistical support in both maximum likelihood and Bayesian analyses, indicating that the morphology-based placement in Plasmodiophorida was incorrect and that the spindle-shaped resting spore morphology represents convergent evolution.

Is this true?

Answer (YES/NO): YES